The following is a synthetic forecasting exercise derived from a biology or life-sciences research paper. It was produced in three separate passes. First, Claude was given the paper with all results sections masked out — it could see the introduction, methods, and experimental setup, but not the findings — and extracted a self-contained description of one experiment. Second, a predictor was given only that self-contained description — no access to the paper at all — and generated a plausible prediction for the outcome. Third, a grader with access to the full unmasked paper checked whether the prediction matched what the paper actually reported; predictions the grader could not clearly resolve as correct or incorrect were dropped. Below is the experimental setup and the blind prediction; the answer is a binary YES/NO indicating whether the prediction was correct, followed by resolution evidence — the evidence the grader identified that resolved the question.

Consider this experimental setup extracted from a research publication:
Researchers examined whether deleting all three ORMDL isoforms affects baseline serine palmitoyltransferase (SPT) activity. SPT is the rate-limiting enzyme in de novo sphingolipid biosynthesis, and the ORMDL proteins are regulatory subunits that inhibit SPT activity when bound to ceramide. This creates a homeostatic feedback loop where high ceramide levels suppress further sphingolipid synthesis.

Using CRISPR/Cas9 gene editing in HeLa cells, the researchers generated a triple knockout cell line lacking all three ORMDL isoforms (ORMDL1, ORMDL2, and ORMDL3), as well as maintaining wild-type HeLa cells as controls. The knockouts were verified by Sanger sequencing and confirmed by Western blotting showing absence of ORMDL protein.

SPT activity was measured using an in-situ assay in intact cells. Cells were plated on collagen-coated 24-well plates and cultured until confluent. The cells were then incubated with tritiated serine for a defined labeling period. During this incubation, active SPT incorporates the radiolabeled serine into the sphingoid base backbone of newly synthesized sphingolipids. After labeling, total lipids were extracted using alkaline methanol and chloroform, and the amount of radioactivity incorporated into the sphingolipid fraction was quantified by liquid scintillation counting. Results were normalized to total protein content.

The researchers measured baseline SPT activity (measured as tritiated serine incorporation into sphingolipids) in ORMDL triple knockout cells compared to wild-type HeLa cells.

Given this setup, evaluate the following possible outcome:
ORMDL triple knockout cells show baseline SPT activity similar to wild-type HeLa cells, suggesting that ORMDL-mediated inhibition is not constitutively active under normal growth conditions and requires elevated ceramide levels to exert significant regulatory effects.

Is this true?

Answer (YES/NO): NO